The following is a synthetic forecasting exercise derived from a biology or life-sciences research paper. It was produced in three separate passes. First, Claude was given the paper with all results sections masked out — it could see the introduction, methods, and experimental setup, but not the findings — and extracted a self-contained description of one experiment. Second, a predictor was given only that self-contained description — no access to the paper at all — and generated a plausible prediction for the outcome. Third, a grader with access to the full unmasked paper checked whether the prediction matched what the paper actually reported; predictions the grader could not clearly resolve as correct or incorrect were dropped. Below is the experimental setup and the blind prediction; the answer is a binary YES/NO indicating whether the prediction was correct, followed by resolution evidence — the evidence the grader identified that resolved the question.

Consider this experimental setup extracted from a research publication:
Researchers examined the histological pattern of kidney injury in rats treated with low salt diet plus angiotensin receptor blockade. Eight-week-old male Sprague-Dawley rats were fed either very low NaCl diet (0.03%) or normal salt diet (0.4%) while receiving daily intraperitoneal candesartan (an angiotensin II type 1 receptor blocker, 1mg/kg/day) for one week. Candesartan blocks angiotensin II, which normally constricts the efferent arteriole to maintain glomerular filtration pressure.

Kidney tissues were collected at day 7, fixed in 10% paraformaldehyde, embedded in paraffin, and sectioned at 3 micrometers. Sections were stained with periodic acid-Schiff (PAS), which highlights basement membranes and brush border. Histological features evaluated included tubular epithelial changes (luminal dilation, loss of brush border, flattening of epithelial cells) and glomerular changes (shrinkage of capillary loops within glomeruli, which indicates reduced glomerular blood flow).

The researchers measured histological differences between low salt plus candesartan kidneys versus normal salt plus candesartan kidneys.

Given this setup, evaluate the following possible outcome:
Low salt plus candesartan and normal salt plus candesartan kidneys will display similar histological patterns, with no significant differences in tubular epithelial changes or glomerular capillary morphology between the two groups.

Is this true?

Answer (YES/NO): NO